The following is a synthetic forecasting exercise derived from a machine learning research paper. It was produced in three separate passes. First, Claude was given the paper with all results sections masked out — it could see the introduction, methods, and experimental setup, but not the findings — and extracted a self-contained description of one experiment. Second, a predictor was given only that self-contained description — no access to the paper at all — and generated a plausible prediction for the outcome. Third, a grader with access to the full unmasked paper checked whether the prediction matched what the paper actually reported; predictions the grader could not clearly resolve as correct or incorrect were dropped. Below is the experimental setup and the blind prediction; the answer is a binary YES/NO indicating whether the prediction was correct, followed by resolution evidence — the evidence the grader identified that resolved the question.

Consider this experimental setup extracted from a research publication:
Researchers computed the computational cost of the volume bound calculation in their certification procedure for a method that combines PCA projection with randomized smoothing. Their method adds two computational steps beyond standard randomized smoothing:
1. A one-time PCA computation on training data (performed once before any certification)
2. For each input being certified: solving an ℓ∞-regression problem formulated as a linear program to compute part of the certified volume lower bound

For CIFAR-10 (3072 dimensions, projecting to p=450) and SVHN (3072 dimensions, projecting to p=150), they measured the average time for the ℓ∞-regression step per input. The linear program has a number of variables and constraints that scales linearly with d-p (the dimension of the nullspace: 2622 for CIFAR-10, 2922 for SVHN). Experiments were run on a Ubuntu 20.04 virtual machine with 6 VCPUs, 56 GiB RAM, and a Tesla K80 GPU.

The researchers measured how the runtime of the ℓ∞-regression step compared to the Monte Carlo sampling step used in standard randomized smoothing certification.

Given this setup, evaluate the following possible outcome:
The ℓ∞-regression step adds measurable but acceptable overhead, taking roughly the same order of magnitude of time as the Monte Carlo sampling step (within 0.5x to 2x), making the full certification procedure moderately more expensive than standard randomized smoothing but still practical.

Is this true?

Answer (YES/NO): YES